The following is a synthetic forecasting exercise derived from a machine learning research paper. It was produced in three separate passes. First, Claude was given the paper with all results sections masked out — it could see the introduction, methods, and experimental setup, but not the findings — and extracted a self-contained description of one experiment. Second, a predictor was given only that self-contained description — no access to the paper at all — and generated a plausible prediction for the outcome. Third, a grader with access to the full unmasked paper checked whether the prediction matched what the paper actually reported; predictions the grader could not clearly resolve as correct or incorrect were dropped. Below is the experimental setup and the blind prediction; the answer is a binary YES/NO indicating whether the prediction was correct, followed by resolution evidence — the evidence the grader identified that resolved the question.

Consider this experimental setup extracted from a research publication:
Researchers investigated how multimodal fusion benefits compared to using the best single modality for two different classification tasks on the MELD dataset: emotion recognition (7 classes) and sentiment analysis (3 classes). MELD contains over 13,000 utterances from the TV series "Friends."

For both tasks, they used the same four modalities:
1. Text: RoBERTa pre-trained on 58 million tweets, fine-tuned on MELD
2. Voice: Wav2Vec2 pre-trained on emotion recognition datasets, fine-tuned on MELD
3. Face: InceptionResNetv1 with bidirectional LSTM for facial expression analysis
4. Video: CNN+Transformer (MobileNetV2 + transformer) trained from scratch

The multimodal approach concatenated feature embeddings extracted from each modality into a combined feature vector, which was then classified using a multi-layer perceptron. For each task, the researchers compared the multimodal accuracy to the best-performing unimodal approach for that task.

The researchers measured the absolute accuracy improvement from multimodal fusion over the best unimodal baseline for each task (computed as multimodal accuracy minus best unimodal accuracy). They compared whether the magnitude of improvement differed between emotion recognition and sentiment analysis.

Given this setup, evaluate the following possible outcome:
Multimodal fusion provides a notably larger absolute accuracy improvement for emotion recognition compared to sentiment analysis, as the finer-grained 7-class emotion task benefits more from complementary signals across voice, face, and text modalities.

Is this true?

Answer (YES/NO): NO